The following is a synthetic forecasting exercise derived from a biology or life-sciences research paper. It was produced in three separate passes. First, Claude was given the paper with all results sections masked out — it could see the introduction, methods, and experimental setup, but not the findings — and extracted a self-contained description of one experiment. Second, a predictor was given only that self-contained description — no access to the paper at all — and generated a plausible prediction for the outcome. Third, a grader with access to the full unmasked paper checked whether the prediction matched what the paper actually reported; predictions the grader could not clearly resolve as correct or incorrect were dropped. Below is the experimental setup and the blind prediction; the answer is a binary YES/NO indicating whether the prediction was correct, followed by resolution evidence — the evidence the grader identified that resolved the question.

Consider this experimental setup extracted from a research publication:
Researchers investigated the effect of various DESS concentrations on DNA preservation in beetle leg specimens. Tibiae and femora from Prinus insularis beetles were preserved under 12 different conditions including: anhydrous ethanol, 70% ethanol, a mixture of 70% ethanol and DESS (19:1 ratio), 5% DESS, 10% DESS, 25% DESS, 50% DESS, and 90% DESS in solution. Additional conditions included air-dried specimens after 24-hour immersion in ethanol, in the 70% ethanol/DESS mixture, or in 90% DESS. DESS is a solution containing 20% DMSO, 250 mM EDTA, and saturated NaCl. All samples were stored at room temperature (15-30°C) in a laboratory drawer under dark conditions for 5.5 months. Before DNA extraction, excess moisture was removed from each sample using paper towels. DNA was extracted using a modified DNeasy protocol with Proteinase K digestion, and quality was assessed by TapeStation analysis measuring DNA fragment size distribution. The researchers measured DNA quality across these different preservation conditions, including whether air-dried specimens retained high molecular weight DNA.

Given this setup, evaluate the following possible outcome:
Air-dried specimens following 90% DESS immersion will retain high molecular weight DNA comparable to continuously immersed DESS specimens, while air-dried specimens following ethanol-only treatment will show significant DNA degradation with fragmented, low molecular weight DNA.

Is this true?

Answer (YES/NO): NO